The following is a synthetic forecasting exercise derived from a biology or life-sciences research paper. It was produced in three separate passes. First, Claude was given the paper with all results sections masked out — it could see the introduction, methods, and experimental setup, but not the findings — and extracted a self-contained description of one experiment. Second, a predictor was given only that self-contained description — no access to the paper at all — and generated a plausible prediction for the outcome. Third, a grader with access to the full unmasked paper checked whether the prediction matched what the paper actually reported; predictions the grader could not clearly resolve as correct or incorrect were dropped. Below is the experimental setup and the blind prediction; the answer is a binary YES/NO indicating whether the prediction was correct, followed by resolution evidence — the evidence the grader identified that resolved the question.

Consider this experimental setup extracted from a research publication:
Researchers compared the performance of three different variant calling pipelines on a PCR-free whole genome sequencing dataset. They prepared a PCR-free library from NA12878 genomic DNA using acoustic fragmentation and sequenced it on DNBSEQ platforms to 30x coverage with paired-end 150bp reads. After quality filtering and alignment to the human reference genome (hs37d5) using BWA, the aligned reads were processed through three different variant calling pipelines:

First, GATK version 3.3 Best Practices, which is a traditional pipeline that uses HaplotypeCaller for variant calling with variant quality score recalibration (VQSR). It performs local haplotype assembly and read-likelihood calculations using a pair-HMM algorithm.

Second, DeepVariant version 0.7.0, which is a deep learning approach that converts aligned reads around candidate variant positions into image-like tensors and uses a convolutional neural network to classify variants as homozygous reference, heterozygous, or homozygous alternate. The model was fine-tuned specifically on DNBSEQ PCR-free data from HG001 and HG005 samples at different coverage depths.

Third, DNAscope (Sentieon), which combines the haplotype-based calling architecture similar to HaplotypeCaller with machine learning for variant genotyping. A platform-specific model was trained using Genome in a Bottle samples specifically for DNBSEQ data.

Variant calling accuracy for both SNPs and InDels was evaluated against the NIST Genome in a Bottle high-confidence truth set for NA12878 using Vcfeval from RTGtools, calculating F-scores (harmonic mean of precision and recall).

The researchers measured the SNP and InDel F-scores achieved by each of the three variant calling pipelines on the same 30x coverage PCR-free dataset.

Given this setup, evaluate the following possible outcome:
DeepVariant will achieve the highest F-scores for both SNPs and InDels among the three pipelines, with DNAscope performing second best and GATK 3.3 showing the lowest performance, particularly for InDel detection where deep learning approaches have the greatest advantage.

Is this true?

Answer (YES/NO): NO